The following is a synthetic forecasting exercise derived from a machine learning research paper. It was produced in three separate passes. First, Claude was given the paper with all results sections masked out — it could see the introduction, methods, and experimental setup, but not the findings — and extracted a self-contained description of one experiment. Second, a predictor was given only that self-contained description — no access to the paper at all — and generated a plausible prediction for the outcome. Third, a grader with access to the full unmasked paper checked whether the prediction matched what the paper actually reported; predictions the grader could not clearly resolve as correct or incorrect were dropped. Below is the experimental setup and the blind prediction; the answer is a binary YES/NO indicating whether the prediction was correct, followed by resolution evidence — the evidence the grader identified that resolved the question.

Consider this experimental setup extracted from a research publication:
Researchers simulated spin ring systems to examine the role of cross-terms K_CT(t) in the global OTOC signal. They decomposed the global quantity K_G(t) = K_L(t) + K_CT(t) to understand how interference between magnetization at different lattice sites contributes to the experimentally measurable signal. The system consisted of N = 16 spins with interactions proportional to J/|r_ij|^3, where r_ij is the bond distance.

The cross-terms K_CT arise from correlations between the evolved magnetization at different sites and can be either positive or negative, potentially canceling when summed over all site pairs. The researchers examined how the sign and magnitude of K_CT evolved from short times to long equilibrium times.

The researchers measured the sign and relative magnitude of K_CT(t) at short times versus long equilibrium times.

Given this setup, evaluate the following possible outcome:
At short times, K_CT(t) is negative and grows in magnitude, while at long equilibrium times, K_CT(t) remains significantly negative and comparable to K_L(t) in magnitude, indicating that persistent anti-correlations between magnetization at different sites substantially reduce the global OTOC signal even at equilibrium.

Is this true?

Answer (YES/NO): NO